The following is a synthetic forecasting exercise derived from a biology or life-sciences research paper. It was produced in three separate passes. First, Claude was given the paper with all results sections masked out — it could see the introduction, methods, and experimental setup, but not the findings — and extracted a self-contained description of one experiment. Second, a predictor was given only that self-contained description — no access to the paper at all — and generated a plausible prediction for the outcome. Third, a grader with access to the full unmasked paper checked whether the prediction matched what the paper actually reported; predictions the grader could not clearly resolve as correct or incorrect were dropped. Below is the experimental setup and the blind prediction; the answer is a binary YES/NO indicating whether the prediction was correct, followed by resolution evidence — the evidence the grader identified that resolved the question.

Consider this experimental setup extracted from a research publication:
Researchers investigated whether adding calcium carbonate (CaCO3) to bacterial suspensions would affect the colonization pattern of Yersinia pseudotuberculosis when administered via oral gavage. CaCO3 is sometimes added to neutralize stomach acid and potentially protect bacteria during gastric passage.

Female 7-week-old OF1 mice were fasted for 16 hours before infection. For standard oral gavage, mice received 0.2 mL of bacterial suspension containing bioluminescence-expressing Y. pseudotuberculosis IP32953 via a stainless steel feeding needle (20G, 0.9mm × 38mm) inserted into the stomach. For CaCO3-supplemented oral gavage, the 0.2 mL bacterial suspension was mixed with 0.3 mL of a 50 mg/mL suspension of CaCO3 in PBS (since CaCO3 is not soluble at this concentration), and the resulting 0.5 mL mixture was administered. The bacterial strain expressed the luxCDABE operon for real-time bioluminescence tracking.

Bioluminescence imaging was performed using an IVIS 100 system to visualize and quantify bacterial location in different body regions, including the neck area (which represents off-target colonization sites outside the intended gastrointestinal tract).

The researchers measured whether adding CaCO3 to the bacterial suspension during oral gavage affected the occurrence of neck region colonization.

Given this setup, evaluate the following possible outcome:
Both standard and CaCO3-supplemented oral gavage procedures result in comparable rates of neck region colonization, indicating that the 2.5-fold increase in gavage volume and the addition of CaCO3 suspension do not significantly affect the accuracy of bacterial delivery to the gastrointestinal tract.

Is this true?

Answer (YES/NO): YES